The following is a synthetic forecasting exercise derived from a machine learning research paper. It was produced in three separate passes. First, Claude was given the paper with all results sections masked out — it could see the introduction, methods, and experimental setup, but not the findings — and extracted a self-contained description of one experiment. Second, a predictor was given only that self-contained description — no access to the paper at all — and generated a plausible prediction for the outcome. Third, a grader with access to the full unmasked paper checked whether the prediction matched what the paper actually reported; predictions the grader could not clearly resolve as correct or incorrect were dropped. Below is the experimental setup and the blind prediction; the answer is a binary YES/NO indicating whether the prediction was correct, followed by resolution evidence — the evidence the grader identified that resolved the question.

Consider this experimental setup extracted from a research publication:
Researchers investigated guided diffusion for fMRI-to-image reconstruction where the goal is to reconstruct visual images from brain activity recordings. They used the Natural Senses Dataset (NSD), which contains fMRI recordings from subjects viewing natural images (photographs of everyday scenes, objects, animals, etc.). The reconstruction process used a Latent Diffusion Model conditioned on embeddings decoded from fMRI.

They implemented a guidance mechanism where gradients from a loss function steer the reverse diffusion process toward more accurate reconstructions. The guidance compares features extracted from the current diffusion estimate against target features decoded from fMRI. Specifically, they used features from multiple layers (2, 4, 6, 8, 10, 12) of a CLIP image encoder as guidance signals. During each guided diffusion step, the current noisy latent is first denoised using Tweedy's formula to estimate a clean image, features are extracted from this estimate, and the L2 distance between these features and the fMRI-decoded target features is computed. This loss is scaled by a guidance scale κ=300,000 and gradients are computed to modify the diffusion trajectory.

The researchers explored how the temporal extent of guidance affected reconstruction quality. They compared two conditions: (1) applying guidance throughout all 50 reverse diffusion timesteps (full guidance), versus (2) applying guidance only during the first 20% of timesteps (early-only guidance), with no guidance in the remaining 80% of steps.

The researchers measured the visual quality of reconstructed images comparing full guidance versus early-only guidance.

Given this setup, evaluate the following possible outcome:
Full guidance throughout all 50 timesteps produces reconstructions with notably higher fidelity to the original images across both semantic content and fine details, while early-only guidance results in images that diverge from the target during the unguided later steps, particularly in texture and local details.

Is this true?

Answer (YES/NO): NO